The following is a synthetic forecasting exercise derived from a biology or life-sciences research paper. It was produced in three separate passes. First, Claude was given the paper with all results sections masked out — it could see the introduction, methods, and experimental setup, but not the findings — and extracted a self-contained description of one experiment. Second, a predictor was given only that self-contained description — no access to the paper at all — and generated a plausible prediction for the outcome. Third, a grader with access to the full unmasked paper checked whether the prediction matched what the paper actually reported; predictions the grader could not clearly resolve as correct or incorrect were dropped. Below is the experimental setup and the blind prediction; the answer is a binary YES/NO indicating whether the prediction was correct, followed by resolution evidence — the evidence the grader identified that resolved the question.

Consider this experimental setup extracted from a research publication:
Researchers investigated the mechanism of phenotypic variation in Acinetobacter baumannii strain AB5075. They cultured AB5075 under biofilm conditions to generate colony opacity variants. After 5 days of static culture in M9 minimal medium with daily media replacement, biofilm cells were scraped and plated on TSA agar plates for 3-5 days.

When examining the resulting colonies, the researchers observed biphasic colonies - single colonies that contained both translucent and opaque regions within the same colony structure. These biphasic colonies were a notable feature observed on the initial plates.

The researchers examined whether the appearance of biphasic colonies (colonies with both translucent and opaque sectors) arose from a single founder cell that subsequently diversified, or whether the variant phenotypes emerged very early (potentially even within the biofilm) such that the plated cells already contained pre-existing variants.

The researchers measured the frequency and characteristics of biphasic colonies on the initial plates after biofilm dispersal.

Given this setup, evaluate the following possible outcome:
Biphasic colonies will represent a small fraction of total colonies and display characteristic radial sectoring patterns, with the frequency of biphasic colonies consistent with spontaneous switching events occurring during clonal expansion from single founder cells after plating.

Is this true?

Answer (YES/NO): NO